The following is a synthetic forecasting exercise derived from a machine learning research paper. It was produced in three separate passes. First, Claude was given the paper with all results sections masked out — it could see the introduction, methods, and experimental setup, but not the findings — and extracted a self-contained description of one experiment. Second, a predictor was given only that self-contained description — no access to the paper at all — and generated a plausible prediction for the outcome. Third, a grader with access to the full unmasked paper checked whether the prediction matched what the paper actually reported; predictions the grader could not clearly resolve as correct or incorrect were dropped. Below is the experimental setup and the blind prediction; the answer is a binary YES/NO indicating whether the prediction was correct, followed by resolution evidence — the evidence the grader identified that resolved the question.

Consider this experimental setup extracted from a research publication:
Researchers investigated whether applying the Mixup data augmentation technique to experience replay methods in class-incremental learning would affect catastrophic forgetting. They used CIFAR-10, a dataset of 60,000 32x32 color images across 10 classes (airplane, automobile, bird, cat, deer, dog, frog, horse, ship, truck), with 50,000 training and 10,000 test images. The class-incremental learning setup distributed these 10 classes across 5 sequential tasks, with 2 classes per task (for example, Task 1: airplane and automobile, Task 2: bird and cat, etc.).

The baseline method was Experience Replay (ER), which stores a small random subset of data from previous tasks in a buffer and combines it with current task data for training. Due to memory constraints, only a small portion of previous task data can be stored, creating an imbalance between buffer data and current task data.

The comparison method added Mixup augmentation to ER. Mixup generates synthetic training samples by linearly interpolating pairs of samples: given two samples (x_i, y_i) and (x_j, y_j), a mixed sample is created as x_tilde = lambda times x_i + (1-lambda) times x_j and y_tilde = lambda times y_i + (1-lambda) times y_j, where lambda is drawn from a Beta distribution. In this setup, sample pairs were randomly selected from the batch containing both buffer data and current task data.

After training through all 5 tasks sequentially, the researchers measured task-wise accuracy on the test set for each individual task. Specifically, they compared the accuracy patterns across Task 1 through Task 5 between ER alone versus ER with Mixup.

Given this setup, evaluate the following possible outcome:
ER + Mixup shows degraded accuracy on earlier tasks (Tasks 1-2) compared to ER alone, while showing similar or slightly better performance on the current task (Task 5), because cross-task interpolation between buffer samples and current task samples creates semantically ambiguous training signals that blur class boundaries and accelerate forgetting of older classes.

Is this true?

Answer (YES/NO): NO